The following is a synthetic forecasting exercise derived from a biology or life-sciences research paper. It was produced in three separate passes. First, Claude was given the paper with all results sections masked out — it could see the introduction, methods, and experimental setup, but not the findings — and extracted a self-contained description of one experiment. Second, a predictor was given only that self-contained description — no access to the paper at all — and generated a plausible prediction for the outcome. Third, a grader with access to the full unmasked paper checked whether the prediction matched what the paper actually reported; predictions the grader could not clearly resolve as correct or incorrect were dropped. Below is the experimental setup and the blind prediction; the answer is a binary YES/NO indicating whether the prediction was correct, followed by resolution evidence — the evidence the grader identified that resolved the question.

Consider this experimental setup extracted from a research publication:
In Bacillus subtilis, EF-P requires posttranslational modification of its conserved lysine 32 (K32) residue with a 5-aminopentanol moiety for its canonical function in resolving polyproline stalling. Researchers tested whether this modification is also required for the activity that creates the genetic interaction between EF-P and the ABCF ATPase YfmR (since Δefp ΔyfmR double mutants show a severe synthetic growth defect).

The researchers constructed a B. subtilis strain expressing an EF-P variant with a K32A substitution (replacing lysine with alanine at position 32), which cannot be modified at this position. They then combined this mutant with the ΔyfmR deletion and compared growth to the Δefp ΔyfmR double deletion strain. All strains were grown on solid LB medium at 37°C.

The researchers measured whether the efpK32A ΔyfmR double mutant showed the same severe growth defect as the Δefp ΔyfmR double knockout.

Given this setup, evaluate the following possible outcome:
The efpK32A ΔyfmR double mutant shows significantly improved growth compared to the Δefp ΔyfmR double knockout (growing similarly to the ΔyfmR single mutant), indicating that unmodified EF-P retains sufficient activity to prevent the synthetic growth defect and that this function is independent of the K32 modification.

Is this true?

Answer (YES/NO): YES